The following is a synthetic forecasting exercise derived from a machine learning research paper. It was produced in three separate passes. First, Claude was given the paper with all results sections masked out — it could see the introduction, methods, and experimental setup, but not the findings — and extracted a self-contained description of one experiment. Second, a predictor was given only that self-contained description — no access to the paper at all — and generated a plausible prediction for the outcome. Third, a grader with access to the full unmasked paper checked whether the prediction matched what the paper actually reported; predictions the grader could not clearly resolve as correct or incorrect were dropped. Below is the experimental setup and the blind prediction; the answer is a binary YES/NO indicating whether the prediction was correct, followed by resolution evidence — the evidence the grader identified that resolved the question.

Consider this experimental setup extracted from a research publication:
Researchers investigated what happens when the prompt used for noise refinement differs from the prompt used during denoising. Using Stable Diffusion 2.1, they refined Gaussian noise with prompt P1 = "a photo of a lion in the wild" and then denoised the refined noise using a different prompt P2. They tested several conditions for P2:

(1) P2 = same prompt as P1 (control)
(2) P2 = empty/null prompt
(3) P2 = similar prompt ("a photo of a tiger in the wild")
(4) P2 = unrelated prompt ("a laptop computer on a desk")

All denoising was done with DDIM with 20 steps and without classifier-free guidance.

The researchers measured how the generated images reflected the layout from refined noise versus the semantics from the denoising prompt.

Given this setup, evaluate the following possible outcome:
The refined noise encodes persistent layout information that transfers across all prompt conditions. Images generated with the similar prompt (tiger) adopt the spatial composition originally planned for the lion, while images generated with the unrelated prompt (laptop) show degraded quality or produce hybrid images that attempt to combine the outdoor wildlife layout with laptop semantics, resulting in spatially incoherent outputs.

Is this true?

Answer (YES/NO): YES